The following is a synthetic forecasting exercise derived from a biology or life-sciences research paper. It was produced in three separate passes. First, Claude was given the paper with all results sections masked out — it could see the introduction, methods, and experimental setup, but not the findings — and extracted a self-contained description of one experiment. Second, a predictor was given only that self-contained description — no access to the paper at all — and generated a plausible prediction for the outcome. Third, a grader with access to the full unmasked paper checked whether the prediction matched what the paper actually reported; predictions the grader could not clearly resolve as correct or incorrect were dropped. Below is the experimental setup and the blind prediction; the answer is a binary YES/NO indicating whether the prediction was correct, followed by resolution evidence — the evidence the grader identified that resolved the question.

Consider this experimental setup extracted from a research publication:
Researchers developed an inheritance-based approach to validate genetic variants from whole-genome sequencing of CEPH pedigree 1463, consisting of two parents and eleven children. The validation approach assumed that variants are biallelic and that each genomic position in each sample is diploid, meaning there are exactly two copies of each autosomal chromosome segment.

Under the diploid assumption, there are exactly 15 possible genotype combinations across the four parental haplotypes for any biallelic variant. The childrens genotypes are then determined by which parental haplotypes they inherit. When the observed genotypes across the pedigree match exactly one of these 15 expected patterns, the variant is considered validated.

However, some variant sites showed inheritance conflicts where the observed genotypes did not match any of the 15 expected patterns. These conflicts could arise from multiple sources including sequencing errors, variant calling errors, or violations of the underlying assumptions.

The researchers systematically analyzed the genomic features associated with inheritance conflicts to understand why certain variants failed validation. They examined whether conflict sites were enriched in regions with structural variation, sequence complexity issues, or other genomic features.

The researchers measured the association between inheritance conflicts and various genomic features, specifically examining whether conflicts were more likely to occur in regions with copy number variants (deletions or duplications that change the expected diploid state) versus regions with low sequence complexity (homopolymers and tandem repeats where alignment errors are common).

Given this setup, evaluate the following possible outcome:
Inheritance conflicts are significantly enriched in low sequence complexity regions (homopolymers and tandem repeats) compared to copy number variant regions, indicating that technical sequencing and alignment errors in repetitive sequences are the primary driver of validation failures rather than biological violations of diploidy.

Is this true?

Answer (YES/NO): NO